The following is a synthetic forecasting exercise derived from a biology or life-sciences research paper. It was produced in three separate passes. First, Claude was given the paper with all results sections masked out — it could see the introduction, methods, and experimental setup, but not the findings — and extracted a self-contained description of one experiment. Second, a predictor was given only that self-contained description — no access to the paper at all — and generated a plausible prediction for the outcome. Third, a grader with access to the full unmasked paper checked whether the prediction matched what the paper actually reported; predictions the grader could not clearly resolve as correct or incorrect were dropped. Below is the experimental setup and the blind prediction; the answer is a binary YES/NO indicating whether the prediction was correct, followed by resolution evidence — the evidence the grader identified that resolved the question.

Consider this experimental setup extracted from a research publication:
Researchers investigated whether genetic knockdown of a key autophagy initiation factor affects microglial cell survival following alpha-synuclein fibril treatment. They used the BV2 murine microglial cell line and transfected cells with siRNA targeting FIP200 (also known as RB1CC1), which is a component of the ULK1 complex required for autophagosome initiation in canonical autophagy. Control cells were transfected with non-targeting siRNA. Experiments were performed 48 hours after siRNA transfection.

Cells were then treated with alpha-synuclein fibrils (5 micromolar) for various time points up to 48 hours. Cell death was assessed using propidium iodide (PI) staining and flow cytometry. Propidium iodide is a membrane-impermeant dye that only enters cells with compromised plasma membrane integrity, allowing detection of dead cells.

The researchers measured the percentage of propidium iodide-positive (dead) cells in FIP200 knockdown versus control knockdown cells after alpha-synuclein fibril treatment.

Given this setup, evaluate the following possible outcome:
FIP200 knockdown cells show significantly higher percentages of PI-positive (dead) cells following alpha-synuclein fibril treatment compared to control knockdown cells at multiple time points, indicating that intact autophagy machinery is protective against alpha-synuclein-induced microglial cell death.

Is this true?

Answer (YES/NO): NO